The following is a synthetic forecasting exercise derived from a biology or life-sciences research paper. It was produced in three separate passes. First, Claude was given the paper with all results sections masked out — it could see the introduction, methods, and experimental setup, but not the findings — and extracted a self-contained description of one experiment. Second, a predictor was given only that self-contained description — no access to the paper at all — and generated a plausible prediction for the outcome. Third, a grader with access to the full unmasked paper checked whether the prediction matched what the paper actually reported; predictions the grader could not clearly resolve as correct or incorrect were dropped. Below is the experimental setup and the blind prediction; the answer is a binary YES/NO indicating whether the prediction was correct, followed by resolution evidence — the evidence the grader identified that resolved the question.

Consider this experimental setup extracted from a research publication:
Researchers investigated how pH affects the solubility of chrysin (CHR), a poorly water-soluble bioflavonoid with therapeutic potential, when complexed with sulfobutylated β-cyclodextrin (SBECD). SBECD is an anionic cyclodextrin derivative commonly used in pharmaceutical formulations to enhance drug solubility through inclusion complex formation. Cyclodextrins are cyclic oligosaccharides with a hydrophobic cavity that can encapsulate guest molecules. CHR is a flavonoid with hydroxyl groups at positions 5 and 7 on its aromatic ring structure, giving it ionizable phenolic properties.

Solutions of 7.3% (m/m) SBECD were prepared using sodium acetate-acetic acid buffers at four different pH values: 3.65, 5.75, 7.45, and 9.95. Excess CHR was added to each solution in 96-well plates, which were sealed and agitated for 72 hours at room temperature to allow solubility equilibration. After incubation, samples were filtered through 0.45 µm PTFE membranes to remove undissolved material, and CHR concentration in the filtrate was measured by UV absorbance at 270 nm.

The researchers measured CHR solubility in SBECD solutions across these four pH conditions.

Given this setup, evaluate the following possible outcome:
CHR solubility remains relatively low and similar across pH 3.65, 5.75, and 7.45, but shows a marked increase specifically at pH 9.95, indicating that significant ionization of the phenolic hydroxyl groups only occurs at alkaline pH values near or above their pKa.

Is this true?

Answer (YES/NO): NO